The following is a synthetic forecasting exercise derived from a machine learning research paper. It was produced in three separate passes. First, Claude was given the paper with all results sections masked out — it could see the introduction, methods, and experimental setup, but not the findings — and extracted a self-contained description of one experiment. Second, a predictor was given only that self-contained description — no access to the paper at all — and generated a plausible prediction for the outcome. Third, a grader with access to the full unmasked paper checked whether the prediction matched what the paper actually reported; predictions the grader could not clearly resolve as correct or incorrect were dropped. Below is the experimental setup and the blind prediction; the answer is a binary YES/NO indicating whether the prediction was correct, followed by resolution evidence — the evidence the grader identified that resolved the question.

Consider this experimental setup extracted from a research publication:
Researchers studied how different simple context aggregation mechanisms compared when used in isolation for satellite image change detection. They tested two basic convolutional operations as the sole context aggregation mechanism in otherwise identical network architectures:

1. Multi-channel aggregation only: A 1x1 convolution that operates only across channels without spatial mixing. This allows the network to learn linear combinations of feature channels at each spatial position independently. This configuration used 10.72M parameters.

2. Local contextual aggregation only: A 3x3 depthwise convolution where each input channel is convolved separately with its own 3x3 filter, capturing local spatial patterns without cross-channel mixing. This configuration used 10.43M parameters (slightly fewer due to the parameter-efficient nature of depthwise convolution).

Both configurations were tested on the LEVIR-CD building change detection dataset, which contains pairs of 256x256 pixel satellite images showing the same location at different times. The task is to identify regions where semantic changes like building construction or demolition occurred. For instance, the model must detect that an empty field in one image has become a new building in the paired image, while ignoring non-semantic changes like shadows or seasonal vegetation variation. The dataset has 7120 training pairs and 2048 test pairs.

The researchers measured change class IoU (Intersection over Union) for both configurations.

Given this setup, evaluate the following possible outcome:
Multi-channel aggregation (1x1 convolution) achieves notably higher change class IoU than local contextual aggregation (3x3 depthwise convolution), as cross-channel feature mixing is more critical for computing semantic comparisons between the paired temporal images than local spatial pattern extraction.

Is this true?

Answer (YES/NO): NO